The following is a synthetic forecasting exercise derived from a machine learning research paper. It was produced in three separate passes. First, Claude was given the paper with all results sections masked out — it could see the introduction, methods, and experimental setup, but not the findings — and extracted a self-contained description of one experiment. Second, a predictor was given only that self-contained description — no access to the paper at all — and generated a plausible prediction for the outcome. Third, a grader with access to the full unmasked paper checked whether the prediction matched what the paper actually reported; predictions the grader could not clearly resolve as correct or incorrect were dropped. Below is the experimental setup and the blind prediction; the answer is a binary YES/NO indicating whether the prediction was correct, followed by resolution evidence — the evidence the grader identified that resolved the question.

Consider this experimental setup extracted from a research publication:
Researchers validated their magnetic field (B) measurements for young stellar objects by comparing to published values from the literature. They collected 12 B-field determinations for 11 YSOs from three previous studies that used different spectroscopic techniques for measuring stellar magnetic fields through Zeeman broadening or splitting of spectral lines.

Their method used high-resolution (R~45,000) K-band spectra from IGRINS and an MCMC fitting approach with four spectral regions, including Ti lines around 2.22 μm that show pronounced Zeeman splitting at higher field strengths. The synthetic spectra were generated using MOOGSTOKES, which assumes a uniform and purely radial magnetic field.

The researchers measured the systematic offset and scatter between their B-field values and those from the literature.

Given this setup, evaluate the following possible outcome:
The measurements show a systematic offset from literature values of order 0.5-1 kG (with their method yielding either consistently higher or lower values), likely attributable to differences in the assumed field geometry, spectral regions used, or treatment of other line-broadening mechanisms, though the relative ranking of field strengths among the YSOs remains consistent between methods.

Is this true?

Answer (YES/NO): NO